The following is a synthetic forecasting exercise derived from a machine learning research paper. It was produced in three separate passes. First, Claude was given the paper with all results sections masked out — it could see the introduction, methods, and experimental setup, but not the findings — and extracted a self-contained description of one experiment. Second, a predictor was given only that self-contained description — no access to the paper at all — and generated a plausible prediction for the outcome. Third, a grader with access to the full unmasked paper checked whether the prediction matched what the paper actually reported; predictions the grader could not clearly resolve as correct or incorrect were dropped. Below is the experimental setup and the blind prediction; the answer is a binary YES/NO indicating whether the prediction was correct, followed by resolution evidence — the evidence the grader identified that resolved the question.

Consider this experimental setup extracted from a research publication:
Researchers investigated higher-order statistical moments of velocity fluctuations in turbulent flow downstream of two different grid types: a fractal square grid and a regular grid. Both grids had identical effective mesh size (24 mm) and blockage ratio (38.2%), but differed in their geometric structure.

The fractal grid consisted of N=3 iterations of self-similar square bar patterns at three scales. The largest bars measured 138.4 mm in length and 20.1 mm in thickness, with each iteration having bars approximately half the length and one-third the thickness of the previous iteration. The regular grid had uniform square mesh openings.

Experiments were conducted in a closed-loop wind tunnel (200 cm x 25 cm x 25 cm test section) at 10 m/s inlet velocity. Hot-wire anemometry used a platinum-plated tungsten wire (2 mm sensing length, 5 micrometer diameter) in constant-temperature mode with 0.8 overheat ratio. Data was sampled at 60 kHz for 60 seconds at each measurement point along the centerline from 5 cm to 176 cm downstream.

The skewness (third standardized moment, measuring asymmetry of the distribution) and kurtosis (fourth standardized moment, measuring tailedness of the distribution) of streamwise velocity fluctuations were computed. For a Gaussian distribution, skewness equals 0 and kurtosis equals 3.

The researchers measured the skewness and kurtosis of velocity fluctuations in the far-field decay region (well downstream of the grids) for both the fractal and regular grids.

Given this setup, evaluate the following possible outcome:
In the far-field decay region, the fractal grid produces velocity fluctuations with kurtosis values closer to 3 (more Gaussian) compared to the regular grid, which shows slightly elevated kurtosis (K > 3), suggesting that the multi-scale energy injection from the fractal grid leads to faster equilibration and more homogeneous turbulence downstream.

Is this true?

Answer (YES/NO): NO